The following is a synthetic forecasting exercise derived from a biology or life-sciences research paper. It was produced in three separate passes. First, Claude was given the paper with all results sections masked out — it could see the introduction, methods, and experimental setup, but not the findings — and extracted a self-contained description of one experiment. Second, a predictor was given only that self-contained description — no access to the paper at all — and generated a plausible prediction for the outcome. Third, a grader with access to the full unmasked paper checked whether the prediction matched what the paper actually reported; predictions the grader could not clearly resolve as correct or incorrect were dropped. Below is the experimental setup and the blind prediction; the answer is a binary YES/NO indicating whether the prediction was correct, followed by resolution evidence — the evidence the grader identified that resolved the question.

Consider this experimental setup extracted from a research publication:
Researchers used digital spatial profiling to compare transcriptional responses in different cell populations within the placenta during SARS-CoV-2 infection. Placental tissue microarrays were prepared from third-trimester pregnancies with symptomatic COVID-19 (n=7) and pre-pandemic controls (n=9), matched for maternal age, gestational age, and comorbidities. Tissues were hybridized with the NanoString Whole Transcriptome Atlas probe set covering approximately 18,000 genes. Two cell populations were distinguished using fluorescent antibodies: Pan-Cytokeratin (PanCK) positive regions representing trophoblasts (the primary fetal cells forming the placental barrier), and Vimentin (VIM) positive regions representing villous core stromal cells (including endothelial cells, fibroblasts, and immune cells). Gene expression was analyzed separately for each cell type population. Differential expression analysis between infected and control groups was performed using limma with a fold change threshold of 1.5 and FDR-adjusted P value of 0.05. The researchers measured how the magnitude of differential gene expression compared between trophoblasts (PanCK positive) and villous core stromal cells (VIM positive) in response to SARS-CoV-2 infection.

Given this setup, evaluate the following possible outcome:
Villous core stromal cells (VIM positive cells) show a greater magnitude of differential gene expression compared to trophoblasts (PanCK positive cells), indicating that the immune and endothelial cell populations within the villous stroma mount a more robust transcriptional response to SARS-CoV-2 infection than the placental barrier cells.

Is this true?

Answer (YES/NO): NO